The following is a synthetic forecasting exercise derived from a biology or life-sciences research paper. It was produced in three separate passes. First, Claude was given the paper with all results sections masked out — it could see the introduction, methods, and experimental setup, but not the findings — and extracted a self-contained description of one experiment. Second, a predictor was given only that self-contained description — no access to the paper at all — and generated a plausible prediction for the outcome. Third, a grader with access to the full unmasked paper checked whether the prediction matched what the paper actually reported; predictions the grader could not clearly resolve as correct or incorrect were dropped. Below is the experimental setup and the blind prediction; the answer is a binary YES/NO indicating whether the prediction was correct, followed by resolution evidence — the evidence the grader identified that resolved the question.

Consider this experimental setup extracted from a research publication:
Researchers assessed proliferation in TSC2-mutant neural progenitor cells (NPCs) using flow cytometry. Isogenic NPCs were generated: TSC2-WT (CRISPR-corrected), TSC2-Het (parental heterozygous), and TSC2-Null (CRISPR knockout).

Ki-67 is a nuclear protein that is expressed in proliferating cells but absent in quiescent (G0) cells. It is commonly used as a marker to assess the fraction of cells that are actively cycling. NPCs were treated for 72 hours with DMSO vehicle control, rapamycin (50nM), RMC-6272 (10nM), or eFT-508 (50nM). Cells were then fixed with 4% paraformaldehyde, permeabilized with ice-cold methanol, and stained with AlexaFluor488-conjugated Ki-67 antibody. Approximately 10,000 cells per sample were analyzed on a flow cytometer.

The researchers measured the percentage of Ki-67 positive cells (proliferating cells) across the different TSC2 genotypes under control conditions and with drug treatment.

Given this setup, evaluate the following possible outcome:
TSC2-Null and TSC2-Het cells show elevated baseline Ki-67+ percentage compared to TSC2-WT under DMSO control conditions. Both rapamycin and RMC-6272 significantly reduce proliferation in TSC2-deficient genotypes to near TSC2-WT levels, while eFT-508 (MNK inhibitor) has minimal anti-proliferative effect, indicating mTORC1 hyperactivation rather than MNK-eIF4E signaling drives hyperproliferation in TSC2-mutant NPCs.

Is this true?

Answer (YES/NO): NO